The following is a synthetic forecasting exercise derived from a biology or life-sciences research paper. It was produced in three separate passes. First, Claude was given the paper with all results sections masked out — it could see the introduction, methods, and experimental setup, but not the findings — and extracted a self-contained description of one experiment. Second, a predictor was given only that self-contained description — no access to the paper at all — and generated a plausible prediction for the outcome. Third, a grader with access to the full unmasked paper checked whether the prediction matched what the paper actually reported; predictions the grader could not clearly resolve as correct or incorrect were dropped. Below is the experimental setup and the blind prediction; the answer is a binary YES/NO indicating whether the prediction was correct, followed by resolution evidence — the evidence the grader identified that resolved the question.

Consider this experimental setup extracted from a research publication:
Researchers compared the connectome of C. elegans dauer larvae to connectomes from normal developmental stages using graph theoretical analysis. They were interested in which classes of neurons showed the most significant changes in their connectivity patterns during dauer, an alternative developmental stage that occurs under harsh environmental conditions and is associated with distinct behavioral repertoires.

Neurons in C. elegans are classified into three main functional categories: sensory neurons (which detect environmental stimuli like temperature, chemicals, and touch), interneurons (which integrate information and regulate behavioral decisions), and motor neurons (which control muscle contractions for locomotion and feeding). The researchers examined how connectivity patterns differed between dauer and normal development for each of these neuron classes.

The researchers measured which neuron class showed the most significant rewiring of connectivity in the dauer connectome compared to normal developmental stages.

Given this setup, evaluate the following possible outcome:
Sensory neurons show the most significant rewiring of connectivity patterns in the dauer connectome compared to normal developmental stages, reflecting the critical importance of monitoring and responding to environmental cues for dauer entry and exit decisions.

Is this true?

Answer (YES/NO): YES